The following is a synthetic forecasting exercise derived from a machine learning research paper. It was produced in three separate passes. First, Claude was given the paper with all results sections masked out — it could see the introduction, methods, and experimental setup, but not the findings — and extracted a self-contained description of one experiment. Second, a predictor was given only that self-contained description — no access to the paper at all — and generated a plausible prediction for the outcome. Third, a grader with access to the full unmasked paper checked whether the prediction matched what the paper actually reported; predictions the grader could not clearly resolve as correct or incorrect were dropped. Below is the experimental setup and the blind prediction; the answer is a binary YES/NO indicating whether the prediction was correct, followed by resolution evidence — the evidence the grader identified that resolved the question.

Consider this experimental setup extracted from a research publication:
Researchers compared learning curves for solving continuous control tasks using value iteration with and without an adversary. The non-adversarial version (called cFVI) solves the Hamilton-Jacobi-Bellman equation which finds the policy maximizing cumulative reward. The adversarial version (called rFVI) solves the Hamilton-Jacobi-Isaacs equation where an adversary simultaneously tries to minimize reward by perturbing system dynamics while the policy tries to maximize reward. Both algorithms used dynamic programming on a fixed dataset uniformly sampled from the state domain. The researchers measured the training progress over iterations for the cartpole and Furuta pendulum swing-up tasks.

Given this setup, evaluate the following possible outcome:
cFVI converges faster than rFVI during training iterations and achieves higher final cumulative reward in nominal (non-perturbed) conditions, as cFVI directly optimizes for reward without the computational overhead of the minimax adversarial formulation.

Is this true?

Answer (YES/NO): YES